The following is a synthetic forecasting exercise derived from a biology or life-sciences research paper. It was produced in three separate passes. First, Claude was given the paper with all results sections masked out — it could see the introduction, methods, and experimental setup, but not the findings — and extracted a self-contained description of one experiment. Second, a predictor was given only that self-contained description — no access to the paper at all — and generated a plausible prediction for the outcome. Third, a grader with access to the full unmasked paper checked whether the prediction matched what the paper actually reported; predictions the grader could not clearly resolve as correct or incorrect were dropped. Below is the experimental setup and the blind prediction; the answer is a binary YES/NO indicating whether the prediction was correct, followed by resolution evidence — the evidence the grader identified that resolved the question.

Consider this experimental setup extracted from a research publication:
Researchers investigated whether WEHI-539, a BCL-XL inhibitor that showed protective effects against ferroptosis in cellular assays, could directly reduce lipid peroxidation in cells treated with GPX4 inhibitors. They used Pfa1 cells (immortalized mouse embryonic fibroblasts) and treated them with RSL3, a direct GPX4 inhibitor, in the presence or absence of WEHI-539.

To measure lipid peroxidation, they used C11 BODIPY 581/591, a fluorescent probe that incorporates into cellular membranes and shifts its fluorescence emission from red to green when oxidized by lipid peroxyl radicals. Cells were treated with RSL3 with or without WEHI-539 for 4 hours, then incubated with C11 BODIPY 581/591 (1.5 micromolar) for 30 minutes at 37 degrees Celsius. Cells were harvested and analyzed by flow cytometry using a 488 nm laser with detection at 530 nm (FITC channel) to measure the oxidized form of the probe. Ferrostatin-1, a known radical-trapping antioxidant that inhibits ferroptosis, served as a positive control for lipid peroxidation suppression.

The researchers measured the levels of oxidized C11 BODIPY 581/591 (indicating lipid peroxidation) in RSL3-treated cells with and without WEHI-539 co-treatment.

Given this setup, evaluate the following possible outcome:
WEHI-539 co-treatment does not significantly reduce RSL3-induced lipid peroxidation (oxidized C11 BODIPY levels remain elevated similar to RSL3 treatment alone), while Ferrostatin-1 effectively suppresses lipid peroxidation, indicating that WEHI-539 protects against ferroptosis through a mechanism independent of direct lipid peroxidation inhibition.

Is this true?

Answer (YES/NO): NO